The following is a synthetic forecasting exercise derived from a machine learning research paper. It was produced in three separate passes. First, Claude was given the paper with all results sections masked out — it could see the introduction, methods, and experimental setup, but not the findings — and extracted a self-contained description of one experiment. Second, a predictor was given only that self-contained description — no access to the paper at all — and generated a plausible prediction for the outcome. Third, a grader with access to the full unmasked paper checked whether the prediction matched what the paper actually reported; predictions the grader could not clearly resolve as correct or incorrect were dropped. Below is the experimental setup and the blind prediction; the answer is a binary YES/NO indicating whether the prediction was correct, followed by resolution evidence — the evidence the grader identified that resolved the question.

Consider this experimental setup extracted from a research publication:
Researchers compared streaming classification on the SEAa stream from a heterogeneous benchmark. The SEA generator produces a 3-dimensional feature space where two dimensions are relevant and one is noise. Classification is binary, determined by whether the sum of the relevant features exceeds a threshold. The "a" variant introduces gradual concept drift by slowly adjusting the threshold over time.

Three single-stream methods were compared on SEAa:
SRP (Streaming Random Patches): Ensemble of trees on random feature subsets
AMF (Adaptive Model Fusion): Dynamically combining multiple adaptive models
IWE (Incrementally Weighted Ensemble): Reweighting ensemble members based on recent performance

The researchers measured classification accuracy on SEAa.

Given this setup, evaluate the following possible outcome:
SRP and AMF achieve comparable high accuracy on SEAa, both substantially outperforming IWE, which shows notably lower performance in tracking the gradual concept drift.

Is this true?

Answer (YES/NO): NO